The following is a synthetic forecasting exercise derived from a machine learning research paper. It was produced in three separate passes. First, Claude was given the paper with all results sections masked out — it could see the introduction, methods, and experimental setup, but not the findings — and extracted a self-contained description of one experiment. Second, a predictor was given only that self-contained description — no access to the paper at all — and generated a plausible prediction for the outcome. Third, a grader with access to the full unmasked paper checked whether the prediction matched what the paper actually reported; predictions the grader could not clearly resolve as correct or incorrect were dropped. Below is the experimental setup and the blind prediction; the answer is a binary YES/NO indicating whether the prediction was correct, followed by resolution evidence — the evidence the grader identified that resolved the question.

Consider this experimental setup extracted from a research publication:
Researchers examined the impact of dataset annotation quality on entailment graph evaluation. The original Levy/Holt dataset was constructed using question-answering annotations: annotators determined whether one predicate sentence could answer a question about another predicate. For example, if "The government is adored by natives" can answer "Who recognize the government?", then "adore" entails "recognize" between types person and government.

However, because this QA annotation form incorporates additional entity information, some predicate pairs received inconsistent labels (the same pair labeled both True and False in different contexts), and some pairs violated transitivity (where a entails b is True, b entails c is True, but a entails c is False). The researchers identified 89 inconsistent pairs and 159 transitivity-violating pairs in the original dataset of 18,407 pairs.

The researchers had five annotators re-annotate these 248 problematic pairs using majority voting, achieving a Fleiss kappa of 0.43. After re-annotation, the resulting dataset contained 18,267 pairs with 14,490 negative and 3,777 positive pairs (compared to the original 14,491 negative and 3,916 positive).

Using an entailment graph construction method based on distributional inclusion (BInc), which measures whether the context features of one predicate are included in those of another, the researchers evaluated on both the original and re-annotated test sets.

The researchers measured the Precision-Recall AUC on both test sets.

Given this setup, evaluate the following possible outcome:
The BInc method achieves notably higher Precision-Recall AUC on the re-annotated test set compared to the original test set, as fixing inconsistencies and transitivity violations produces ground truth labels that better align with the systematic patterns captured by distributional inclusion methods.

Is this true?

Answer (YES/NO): NO